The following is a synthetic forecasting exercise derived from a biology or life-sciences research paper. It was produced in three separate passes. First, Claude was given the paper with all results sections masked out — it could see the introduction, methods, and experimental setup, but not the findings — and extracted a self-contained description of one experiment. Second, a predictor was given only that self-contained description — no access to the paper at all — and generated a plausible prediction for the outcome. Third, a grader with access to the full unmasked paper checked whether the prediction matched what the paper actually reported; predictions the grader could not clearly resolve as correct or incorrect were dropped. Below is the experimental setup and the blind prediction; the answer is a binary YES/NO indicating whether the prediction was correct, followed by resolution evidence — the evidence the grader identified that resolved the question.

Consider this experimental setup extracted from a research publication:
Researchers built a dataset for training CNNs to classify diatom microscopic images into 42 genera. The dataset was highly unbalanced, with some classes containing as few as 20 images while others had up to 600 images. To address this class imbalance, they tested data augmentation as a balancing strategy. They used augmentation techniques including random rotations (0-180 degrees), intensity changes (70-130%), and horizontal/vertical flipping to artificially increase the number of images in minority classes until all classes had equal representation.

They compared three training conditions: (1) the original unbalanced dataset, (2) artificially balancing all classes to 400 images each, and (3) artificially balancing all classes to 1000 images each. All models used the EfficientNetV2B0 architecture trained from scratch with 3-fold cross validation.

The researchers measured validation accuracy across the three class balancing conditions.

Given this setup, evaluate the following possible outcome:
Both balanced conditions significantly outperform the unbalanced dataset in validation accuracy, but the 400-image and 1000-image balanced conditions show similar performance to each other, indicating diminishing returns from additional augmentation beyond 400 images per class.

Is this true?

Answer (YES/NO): NO